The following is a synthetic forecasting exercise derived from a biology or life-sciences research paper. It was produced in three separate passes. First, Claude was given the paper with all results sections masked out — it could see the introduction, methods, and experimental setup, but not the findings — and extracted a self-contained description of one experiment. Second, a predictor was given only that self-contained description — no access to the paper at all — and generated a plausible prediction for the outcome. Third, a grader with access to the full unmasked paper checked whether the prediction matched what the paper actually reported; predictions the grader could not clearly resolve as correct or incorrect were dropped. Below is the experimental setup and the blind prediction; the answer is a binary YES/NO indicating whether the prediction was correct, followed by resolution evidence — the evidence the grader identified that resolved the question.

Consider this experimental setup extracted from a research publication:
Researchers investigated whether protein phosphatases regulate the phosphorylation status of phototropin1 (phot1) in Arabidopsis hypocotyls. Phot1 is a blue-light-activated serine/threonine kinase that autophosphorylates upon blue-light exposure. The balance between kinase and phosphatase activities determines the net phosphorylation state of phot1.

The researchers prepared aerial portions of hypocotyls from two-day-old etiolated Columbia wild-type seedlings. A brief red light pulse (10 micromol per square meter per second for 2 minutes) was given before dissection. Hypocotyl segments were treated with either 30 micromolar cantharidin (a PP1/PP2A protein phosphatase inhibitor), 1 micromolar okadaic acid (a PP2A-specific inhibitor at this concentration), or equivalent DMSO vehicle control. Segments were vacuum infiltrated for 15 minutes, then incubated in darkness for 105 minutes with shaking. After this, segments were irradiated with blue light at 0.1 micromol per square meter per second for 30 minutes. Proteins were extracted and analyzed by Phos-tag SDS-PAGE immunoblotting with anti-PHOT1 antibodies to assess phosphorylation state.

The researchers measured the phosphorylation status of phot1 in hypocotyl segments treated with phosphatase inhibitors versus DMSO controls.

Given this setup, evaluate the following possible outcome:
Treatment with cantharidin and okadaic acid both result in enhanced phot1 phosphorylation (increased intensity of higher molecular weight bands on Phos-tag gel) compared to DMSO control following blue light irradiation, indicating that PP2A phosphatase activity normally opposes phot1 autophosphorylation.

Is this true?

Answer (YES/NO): YES